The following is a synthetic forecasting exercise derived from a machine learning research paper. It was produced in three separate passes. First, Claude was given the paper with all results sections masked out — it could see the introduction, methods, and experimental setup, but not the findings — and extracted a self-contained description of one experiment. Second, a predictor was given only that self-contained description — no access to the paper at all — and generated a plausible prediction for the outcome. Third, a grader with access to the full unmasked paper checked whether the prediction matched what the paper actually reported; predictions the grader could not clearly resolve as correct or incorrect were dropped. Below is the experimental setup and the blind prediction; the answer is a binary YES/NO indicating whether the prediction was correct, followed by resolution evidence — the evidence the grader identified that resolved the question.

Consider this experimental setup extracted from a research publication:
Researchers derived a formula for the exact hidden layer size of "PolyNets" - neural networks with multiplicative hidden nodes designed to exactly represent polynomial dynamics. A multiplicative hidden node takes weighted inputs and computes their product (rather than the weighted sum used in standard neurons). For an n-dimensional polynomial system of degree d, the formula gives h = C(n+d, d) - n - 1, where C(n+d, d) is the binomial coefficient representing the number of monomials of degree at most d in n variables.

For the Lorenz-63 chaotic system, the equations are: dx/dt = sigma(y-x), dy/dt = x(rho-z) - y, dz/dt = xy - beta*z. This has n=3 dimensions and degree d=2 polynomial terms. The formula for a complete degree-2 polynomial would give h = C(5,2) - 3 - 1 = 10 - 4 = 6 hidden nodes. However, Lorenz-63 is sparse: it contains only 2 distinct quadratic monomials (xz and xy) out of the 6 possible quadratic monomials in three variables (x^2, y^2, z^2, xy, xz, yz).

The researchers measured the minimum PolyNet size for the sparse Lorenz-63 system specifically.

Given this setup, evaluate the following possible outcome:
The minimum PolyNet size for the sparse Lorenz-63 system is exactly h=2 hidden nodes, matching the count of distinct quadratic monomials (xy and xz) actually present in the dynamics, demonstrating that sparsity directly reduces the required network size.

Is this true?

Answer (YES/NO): YES